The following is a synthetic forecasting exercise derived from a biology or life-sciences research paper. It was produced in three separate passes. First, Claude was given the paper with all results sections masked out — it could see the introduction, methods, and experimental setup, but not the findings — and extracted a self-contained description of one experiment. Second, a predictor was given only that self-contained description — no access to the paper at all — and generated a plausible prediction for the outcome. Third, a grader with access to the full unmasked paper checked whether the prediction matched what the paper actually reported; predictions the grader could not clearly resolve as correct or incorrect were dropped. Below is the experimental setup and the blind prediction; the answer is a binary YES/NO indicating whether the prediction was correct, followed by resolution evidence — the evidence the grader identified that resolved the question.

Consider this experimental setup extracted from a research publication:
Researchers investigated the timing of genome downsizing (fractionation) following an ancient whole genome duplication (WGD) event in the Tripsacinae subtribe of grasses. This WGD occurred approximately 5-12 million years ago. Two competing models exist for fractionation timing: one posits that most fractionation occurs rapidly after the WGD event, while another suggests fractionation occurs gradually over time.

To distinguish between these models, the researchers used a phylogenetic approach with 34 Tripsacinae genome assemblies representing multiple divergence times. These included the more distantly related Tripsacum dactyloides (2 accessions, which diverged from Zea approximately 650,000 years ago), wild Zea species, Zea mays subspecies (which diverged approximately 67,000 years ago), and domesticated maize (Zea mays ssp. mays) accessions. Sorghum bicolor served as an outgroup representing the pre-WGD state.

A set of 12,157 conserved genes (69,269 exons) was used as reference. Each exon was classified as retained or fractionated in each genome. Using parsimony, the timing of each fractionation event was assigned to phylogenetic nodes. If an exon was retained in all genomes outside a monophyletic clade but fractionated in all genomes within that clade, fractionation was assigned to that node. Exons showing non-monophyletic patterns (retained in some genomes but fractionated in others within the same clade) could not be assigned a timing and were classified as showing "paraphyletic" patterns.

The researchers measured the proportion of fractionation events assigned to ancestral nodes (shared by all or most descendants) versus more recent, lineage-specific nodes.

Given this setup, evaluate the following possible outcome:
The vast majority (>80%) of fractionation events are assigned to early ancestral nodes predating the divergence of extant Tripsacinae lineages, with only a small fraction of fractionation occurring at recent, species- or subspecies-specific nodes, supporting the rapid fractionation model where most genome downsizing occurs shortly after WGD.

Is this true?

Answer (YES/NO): NO